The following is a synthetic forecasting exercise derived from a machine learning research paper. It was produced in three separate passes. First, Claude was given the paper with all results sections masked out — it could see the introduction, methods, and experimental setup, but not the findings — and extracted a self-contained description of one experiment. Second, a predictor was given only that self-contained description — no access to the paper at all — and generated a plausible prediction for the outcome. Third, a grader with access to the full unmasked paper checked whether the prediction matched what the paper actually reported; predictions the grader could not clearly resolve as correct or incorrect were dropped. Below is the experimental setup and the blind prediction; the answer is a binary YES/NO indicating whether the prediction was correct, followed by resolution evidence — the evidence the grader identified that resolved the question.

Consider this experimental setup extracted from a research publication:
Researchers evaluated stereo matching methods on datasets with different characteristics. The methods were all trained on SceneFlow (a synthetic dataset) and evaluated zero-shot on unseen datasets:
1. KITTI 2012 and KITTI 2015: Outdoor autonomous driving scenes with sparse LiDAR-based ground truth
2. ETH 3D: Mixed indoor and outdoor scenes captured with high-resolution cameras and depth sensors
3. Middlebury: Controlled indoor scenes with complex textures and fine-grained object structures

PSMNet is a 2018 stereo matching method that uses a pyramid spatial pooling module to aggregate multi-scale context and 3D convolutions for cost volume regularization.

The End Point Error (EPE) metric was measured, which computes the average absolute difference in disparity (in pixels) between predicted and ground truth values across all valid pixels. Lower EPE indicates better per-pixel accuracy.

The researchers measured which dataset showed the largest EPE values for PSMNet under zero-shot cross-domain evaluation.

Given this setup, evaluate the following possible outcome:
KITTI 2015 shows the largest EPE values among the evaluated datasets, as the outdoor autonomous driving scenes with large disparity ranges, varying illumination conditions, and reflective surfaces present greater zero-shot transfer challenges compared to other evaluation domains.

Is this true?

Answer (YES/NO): NO